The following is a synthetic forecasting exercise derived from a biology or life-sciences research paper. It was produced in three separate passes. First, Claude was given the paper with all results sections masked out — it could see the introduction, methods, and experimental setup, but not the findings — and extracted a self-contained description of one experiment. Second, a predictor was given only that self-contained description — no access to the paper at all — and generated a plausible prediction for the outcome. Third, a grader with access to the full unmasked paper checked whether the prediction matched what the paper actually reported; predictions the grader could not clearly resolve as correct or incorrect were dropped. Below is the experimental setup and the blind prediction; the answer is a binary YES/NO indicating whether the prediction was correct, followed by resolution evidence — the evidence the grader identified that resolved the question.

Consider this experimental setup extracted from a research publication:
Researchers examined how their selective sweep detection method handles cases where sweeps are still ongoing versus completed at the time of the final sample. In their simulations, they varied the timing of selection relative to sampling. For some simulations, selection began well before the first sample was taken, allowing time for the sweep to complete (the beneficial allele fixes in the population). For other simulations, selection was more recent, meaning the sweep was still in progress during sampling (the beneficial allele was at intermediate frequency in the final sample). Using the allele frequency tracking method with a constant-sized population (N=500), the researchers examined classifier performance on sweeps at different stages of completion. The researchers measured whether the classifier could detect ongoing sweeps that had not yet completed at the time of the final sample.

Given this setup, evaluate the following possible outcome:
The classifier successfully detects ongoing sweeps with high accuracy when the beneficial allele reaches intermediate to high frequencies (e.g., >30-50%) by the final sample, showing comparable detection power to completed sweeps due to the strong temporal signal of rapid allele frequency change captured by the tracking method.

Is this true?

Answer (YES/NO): NO